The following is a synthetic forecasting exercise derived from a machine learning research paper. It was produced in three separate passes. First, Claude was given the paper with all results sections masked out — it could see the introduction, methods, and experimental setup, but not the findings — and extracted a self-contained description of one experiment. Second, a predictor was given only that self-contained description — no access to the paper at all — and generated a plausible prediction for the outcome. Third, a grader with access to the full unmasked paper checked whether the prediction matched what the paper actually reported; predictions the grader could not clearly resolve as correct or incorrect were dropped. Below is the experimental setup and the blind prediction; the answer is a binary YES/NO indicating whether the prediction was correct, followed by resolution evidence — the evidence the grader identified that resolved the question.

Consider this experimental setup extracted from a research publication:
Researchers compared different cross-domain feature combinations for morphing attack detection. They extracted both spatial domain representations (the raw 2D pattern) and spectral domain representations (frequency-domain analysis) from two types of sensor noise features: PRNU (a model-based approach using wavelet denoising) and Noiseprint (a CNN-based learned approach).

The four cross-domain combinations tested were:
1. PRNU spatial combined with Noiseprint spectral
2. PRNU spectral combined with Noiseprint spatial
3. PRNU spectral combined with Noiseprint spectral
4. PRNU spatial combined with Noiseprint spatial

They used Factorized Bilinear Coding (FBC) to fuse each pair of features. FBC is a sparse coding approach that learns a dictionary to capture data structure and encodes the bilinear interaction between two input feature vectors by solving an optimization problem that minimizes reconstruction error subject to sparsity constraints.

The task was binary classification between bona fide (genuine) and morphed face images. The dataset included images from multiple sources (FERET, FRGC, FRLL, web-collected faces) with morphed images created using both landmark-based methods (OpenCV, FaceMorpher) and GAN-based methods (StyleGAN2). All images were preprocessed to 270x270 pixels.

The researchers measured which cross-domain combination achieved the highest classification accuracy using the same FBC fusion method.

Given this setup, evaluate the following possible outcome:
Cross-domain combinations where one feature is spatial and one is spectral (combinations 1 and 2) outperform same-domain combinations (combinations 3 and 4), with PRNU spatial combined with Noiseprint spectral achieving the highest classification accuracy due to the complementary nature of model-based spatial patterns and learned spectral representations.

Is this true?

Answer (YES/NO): NO